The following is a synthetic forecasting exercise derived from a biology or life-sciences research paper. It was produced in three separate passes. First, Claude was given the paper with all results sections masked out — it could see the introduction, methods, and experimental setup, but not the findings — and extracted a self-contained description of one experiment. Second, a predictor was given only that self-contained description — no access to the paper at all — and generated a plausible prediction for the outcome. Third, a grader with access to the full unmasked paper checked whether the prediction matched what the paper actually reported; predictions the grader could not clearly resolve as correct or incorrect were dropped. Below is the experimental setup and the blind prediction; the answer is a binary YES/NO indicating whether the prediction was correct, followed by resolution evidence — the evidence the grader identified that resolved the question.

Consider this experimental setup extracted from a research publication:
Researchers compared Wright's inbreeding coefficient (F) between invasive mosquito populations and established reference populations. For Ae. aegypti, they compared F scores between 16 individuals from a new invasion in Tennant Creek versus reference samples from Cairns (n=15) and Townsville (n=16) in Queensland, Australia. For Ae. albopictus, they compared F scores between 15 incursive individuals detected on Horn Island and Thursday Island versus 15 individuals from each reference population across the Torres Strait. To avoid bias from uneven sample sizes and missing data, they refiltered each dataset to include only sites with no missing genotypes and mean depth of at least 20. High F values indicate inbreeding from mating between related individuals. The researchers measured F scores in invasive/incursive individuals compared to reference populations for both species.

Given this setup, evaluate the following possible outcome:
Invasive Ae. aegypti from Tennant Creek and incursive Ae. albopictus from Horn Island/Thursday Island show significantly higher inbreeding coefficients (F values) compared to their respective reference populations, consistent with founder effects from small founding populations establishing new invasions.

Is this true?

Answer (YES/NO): NO